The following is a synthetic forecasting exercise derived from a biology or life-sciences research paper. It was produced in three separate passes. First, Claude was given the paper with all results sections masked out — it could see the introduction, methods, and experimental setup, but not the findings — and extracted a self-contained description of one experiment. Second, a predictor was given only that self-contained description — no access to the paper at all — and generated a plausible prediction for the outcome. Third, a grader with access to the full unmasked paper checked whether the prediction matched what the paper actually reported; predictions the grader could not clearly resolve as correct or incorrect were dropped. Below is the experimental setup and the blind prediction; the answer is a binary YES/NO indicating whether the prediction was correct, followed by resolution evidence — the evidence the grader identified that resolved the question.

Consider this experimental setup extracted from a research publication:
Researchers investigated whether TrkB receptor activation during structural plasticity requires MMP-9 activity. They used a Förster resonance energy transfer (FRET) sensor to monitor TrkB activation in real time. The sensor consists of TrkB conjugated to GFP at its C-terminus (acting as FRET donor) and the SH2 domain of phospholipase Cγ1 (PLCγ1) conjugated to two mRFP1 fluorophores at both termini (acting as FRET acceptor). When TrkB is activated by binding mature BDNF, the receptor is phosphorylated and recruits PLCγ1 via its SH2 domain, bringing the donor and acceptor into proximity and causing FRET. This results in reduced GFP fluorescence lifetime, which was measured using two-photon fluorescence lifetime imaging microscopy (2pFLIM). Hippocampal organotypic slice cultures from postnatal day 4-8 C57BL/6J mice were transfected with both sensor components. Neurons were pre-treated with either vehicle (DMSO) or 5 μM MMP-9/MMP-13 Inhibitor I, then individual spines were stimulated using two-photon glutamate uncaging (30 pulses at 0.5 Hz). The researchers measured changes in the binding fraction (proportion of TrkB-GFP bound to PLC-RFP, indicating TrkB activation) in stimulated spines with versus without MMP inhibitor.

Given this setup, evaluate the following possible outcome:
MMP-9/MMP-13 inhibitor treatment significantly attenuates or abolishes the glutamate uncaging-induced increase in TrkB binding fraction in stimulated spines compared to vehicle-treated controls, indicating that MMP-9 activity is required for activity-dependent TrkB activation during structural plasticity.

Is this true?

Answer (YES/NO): YES